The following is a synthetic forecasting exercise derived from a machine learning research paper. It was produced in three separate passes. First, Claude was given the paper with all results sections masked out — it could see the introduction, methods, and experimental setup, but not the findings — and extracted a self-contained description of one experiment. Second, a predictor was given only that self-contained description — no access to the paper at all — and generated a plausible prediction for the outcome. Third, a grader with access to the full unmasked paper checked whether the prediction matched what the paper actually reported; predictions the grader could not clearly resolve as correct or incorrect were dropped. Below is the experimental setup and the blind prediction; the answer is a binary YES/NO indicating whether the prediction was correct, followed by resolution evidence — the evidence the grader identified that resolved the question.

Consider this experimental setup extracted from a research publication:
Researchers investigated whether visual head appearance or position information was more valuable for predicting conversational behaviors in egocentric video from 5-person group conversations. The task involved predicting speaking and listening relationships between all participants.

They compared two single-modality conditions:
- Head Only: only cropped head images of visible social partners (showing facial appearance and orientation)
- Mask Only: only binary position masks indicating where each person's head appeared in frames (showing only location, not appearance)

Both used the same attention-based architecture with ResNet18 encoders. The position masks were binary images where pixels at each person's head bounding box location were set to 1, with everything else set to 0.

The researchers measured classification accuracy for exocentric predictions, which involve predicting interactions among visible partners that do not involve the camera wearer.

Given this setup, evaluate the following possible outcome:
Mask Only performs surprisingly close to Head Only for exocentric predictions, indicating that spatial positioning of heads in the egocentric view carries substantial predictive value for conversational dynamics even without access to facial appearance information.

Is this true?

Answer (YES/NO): YES